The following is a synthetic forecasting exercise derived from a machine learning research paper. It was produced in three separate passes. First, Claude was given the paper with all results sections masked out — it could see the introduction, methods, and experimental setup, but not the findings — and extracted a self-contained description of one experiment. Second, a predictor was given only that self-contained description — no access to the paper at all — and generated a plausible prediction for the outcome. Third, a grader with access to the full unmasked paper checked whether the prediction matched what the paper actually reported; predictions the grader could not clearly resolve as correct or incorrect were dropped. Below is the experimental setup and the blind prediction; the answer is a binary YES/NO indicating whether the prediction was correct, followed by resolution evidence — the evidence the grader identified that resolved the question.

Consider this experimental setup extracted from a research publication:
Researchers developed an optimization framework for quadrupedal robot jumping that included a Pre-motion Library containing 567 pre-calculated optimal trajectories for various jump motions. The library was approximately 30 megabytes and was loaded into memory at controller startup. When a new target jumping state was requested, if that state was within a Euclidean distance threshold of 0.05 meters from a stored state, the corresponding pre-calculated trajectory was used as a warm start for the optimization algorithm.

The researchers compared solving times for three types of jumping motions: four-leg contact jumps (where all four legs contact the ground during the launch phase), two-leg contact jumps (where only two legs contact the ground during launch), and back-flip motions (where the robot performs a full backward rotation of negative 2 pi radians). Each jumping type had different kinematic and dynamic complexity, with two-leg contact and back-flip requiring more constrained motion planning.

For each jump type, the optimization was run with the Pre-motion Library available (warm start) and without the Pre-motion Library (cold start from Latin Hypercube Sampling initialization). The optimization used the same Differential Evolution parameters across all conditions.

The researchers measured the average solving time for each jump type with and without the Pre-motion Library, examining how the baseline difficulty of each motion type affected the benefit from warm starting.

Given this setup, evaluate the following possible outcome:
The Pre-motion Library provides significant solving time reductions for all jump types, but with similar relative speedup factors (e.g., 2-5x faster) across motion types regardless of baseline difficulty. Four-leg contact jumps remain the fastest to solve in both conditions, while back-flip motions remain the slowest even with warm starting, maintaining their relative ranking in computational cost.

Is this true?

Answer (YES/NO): NO